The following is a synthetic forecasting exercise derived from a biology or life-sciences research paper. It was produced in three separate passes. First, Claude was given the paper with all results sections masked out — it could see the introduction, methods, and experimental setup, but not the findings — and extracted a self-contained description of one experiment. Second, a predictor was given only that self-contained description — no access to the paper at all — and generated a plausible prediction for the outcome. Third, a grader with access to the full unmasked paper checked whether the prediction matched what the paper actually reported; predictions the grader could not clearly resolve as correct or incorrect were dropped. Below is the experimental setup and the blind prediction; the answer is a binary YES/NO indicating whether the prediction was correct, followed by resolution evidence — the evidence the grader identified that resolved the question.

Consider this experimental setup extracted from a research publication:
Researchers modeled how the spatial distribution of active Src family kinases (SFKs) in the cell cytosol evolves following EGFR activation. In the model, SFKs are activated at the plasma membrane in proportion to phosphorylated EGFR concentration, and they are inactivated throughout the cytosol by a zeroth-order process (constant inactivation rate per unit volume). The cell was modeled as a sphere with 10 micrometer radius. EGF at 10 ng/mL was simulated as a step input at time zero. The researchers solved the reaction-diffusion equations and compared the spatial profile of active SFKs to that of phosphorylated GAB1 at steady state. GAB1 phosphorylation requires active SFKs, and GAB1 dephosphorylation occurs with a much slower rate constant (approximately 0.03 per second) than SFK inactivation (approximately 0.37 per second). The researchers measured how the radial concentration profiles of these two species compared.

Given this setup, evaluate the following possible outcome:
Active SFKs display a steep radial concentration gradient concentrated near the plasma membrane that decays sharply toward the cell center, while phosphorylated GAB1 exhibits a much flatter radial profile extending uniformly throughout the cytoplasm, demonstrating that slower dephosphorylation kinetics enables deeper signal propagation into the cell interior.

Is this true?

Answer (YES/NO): YES